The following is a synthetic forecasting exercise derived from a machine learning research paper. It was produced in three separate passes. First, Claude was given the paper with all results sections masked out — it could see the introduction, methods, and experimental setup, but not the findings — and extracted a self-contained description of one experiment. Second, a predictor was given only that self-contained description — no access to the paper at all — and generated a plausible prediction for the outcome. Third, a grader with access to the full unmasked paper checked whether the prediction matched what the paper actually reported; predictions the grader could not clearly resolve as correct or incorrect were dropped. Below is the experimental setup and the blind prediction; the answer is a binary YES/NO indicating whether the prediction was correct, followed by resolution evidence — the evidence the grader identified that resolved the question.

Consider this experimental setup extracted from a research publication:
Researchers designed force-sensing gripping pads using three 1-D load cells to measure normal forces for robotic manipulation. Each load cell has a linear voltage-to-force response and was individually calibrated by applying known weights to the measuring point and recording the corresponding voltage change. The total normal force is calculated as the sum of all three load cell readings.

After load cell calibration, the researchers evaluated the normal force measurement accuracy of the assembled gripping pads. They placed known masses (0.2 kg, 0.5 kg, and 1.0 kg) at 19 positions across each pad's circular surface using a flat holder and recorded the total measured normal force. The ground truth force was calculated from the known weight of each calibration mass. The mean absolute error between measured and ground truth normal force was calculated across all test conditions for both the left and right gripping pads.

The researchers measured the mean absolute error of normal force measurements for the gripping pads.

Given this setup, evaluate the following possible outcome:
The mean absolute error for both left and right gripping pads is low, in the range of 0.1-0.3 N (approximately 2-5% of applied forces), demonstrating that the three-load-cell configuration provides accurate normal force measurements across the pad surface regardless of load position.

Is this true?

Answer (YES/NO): NO